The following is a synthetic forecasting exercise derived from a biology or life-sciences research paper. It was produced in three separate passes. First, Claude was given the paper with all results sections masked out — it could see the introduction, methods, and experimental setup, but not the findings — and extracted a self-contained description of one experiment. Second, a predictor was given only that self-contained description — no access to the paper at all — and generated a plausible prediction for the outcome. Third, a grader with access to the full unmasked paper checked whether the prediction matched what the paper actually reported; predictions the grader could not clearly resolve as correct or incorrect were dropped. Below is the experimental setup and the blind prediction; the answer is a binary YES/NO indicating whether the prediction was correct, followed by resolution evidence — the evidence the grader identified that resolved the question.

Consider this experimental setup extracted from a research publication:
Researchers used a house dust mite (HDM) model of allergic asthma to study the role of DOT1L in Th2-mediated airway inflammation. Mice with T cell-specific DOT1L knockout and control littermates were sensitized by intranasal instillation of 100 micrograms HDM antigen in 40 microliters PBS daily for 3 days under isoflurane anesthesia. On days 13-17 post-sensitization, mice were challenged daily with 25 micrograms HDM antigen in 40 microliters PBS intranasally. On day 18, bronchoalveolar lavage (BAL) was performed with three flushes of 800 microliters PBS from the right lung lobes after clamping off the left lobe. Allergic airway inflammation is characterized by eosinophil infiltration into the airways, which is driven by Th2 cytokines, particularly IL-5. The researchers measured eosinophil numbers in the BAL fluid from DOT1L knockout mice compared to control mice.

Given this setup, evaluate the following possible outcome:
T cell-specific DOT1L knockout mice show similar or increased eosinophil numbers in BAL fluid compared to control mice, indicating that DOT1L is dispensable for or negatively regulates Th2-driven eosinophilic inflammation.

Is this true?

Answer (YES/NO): NO